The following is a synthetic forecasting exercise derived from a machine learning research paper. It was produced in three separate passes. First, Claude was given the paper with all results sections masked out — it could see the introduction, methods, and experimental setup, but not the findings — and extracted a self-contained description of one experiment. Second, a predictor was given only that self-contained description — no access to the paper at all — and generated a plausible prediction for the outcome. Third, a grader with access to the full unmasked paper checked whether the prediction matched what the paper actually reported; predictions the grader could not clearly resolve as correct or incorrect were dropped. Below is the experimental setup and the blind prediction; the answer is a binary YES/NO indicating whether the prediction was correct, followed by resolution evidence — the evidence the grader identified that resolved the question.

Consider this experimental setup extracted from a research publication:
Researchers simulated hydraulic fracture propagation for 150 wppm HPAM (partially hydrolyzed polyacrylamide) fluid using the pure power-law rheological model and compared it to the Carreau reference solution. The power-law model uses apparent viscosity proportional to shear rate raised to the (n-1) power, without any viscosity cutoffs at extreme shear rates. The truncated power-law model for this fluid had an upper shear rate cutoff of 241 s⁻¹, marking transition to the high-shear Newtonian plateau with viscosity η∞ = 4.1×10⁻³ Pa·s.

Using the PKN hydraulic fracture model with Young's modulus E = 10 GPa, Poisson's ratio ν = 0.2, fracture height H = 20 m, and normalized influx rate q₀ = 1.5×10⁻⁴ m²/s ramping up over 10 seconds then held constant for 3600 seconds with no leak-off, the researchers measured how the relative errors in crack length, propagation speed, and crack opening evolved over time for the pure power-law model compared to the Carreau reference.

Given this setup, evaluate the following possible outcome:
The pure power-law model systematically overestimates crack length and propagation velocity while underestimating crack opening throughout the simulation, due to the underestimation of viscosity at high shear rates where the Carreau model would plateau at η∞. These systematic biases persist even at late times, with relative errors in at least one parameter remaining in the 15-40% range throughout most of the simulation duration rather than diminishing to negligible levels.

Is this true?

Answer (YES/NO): NO